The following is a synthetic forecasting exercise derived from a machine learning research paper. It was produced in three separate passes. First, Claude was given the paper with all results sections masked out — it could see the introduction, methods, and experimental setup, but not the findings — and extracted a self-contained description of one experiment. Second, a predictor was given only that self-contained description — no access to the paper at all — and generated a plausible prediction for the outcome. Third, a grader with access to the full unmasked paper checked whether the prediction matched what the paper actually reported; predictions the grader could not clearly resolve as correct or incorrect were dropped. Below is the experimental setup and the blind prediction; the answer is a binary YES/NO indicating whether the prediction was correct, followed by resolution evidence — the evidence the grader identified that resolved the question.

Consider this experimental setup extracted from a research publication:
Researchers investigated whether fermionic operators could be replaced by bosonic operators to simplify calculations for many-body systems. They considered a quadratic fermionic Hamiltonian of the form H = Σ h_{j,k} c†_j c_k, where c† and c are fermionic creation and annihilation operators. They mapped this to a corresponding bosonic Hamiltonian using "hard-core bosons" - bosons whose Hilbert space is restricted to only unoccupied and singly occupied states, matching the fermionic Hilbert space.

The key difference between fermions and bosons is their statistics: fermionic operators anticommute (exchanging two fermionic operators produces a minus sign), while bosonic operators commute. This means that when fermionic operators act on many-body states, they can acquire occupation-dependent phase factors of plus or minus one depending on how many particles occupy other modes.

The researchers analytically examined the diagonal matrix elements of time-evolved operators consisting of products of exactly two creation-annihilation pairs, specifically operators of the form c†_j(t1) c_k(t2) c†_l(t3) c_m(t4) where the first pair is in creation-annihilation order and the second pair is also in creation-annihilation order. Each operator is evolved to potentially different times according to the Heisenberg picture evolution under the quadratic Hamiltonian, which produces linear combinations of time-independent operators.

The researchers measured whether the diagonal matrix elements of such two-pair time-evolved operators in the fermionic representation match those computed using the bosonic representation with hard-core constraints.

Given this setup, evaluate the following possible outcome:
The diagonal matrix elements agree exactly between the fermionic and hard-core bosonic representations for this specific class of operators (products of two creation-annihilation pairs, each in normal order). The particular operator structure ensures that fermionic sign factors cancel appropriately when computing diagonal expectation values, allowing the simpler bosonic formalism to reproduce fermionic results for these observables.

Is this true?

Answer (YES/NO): YES